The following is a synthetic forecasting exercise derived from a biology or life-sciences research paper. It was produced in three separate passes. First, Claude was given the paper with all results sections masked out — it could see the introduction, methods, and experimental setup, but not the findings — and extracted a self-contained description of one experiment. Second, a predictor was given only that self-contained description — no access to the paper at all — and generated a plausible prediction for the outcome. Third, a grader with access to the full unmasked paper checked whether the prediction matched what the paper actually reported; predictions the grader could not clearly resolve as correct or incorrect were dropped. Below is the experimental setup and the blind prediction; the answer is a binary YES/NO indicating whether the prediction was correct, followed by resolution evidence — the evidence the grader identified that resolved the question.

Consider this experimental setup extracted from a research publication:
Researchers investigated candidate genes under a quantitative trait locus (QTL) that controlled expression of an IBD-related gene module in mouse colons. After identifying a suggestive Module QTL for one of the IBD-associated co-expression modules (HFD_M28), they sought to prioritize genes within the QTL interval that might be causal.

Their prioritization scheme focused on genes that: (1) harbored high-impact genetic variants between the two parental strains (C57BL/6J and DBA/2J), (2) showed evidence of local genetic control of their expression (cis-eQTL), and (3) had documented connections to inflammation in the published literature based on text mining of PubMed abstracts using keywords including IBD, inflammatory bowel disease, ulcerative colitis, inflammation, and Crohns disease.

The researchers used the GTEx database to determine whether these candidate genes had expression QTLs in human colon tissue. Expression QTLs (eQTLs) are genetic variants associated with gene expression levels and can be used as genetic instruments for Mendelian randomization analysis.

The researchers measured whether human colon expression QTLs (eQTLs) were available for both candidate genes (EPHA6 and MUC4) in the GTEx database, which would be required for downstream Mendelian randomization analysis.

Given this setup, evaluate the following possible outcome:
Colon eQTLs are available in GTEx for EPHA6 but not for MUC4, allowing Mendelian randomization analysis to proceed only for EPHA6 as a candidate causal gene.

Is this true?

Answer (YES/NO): NO